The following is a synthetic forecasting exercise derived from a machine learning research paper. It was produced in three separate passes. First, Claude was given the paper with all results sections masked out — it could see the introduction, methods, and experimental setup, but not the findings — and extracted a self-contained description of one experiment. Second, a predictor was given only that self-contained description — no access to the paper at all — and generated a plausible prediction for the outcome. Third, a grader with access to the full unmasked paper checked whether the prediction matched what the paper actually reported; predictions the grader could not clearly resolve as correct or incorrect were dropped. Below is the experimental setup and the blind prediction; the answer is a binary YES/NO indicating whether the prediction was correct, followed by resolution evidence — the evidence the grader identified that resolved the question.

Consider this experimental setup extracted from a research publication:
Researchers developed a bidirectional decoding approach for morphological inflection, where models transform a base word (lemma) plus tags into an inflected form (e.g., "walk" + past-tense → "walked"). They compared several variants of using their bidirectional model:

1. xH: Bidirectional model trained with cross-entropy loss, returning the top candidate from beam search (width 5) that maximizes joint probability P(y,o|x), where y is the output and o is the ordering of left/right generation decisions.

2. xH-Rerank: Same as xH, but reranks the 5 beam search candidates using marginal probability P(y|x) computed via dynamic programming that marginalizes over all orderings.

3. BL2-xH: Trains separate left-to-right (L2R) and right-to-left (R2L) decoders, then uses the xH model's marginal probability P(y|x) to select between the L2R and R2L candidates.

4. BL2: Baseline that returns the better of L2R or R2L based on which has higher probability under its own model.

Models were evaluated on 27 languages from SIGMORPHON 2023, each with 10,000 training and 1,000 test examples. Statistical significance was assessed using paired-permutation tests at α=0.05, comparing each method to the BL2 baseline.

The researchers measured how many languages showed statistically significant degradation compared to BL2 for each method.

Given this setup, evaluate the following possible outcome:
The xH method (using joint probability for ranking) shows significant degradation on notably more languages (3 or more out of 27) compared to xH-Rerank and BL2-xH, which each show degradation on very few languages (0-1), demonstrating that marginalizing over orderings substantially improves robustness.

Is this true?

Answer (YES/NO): NO